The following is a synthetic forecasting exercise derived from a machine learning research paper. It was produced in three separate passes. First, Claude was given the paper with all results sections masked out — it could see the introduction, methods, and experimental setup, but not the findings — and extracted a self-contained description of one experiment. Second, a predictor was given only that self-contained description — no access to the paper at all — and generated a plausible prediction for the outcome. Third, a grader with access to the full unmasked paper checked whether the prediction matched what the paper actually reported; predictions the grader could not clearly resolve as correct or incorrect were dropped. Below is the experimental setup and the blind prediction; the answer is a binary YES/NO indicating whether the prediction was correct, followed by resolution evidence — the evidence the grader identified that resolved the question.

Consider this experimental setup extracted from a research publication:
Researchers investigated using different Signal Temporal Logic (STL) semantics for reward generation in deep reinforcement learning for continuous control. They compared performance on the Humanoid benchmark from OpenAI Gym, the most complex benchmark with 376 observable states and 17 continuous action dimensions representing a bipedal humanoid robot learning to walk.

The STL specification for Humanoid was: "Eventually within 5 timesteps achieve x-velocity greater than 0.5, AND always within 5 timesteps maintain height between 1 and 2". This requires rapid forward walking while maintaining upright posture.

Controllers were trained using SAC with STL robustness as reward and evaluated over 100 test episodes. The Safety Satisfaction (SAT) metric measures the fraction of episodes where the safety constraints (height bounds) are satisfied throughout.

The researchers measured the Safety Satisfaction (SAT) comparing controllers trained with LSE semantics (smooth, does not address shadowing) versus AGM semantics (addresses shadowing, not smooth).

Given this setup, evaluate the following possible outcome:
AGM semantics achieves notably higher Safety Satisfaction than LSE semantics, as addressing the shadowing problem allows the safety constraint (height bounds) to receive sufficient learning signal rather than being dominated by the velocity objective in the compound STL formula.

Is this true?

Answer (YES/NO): NO